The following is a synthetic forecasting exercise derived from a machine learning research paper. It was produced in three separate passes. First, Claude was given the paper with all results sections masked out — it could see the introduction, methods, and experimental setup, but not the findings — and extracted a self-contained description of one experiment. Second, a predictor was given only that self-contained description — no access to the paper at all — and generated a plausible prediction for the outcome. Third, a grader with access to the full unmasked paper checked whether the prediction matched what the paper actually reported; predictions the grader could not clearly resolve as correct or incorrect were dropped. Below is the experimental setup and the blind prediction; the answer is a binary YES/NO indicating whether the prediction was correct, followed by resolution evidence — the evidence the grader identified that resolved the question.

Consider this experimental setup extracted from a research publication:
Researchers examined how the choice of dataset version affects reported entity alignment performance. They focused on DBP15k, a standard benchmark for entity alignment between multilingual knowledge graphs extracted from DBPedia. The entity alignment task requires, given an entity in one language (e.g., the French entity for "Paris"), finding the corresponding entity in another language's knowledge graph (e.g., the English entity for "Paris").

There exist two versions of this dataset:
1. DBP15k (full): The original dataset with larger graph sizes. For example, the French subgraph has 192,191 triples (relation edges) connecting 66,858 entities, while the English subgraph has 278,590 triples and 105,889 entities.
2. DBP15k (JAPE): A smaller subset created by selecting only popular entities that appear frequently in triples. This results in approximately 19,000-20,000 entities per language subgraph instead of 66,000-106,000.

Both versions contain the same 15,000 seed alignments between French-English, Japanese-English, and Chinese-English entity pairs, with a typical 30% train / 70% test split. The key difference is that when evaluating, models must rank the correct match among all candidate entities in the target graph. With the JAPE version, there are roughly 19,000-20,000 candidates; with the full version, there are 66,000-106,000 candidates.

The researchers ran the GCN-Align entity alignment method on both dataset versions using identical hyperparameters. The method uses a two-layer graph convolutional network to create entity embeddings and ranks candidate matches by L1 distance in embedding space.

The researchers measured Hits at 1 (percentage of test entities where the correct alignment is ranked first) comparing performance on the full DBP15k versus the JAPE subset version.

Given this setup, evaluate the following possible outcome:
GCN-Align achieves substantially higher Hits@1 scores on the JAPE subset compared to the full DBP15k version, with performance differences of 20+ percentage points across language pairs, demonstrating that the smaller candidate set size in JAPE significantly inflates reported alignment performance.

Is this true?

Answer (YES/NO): NO